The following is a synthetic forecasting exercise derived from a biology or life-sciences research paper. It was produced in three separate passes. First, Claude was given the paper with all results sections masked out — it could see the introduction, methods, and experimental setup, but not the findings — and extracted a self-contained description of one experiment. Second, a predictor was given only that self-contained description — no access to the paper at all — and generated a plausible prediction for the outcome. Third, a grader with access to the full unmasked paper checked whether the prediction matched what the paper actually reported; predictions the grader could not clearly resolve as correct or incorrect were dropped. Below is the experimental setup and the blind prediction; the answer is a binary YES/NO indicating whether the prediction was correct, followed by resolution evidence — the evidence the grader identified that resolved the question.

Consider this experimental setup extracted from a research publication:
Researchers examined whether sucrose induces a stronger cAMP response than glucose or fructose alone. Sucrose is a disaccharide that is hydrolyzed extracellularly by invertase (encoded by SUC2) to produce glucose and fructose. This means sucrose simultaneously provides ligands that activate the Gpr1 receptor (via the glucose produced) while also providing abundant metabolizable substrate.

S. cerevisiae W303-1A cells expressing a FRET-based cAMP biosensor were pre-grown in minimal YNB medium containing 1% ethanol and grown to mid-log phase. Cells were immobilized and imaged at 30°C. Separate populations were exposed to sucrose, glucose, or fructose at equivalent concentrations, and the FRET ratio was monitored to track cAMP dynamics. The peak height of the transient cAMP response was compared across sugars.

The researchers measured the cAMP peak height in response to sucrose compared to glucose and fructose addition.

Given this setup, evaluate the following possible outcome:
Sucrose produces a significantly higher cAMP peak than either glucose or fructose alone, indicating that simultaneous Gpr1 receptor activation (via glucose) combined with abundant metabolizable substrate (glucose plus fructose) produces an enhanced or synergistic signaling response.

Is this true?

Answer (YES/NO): YES